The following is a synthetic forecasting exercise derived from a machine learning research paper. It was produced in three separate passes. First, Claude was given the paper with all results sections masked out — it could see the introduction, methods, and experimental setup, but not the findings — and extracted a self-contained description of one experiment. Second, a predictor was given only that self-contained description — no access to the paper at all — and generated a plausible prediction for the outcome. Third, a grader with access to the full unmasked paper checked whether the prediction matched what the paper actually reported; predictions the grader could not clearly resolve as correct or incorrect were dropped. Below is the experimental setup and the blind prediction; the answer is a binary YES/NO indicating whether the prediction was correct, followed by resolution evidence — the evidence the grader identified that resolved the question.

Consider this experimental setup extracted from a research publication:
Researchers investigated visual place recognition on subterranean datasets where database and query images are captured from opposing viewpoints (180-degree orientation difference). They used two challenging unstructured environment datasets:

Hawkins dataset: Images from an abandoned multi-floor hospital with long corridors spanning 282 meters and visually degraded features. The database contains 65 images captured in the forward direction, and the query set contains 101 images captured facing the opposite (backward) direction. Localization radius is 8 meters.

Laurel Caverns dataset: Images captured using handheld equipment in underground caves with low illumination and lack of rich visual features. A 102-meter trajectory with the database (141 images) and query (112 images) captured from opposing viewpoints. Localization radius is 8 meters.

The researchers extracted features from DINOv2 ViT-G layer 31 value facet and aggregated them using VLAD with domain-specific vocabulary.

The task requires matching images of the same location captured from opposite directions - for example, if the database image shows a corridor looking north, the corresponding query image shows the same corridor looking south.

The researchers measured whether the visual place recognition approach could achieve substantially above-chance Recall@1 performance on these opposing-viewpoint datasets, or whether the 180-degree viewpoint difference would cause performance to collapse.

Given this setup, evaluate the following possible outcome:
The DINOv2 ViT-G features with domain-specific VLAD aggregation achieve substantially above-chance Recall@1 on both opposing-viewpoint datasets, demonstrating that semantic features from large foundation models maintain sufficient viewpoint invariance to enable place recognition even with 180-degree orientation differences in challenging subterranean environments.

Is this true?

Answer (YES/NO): YES